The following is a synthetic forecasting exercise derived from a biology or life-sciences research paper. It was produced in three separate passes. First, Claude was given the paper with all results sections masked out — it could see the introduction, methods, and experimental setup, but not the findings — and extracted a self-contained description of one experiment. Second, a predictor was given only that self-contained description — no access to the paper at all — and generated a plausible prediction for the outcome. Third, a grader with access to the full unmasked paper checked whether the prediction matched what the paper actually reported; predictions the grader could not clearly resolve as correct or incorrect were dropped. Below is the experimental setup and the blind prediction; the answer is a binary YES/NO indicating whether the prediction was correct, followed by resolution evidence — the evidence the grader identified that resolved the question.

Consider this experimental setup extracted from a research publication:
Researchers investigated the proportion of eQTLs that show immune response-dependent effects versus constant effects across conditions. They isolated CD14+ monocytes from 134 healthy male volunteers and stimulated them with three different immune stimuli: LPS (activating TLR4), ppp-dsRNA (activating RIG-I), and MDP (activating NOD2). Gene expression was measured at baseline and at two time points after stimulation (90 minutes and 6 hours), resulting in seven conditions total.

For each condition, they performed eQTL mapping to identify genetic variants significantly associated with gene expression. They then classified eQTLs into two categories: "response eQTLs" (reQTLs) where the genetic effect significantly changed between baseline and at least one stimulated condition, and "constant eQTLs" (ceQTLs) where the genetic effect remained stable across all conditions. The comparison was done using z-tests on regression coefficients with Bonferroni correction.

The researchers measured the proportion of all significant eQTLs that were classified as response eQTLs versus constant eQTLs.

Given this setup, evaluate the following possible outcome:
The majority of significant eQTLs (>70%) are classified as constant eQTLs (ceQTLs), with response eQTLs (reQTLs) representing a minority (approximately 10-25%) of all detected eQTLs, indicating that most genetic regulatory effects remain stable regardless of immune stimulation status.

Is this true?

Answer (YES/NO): NO